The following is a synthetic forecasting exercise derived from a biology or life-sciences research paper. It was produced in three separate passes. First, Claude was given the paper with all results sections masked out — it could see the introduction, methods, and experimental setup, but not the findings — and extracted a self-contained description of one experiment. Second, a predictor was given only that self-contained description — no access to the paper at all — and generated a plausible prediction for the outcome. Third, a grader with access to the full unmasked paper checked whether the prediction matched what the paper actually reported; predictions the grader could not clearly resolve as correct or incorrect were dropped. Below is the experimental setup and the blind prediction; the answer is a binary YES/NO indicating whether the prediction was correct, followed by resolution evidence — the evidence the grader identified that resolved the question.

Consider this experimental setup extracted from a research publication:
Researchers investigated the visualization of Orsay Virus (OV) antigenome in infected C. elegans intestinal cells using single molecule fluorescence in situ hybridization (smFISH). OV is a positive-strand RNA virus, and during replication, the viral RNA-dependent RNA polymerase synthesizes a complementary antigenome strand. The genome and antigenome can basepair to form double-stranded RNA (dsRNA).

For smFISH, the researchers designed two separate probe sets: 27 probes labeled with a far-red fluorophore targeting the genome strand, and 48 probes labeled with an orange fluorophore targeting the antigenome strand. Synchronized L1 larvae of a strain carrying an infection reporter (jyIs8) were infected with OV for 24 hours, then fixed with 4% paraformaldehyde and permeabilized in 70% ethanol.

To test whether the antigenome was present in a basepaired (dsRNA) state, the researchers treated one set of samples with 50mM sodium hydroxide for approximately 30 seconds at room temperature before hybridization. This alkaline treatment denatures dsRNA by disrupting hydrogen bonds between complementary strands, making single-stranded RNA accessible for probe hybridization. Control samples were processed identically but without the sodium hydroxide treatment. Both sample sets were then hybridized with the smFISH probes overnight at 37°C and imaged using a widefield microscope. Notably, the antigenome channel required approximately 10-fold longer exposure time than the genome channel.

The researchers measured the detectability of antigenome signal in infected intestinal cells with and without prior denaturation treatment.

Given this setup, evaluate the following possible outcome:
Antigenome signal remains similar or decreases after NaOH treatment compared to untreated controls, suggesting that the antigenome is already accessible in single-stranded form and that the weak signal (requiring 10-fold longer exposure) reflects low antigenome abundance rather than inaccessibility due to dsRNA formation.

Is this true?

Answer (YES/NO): NO